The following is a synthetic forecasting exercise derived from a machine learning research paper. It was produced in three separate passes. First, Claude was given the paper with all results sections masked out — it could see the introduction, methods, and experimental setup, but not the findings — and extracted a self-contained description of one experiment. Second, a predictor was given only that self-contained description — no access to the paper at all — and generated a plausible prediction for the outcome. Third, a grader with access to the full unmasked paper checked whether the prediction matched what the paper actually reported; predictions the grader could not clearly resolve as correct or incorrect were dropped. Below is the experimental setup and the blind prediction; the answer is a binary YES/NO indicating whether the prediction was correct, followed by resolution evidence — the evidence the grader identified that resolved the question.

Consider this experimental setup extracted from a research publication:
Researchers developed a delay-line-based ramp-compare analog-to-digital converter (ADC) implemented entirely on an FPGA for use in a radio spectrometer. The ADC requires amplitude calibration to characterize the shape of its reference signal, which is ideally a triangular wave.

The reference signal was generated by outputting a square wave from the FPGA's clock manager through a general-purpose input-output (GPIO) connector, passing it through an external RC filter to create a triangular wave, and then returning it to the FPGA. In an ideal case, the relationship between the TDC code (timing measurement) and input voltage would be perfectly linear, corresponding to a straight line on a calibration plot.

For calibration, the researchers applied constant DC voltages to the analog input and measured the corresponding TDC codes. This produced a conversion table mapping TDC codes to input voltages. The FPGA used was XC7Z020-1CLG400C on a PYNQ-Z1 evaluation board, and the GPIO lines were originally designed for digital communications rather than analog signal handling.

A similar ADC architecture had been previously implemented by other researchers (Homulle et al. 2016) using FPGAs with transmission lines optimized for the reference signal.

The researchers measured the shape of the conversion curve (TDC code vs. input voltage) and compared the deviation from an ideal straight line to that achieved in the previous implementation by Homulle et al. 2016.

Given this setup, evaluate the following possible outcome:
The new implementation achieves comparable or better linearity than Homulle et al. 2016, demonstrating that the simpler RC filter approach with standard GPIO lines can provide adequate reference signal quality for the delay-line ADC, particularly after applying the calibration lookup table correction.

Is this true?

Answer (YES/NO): NO